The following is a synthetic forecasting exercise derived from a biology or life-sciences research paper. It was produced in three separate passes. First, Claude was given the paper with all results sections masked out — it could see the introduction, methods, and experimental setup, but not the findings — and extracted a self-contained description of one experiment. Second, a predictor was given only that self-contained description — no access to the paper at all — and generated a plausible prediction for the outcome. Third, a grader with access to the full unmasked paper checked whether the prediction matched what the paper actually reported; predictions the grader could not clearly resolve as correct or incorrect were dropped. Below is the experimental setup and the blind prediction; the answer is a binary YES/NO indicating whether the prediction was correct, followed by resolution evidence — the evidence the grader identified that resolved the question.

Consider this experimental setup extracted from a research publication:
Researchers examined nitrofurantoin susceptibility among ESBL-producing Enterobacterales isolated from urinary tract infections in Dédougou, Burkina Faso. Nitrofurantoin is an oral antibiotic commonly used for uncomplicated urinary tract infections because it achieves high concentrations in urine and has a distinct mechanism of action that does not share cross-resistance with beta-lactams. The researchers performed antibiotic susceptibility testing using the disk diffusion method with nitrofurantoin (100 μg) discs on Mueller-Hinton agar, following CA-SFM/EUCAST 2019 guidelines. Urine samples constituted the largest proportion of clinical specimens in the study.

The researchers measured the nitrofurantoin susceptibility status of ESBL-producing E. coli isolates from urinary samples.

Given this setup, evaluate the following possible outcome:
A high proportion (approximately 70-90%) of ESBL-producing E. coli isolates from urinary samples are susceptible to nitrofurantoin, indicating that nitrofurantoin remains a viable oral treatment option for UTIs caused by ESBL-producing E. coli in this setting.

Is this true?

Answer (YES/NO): NO